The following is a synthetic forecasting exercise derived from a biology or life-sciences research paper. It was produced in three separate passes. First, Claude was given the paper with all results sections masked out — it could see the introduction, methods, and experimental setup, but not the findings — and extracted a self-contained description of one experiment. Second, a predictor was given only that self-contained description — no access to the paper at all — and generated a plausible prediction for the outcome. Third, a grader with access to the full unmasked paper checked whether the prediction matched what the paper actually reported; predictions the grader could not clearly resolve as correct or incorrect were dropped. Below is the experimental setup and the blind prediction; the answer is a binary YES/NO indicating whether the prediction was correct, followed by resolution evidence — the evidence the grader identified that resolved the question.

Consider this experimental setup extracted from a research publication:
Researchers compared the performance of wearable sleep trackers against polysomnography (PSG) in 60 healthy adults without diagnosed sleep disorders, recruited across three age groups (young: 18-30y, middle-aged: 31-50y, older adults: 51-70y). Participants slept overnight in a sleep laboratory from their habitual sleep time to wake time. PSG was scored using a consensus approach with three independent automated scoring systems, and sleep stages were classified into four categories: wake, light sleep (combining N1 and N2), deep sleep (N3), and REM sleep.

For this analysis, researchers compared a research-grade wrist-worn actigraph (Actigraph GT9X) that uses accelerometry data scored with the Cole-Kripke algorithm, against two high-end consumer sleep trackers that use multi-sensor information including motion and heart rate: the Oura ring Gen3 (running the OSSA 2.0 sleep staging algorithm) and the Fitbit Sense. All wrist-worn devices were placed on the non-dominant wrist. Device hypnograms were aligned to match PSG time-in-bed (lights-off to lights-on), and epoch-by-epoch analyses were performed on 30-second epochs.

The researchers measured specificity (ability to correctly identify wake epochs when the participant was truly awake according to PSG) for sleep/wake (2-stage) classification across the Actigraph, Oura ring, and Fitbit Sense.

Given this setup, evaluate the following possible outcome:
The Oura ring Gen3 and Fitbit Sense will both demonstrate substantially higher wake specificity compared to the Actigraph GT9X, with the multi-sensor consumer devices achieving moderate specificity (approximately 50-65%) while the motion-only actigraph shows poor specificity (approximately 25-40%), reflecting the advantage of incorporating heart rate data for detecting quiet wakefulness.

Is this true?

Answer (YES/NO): NO